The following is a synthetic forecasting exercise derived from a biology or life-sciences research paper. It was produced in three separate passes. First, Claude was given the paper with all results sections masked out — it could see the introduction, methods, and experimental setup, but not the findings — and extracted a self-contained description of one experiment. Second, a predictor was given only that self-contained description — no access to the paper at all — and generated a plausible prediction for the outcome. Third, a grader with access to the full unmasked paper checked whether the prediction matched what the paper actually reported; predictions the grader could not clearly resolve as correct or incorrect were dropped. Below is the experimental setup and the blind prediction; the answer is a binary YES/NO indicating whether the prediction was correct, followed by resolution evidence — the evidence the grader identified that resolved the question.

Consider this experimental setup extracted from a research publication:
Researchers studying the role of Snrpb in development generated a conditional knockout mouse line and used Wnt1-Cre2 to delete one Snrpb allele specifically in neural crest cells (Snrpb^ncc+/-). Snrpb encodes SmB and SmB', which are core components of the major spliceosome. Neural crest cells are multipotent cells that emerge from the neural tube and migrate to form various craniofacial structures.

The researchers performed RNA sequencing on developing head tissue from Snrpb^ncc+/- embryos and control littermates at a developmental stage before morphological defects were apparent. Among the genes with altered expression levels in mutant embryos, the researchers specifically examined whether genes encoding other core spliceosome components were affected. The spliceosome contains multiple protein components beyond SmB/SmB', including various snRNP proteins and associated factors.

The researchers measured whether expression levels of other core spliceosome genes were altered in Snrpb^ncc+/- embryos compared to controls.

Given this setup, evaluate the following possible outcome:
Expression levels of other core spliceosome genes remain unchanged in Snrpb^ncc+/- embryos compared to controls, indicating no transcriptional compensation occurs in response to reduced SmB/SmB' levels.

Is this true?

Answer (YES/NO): NO